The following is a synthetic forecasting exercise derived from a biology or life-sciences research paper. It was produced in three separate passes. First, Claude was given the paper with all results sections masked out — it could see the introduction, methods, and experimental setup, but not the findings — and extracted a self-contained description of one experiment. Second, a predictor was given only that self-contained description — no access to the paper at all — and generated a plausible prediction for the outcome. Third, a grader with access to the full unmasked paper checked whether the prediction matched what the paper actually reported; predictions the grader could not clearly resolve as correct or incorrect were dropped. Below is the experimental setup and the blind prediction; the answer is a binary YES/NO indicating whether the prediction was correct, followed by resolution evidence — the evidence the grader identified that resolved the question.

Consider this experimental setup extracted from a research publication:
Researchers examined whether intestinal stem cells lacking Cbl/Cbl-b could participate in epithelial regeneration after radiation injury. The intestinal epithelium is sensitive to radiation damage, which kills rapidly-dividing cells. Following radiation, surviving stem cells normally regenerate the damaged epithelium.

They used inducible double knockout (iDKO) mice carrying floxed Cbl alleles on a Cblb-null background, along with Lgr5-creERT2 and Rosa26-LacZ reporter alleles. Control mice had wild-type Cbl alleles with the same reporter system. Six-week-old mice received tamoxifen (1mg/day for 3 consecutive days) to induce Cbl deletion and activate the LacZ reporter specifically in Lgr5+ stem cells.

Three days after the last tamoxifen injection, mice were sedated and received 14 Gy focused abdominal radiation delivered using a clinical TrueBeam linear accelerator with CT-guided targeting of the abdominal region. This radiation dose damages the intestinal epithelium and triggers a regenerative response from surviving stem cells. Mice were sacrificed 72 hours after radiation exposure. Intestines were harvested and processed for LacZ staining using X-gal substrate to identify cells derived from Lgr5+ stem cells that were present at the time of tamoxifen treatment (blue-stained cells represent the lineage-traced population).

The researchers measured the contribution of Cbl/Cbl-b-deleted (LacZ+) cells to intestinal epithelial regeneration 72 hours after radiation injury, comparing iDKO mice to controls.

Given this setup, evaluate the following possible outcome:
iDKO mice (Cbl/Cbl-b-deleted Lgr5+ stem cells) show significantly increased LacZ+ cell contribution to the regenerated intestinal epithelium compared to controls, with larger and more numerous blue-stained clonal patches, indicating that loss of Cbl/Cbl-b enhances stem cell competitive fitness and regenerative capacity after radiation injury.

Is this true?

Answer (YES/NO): NO